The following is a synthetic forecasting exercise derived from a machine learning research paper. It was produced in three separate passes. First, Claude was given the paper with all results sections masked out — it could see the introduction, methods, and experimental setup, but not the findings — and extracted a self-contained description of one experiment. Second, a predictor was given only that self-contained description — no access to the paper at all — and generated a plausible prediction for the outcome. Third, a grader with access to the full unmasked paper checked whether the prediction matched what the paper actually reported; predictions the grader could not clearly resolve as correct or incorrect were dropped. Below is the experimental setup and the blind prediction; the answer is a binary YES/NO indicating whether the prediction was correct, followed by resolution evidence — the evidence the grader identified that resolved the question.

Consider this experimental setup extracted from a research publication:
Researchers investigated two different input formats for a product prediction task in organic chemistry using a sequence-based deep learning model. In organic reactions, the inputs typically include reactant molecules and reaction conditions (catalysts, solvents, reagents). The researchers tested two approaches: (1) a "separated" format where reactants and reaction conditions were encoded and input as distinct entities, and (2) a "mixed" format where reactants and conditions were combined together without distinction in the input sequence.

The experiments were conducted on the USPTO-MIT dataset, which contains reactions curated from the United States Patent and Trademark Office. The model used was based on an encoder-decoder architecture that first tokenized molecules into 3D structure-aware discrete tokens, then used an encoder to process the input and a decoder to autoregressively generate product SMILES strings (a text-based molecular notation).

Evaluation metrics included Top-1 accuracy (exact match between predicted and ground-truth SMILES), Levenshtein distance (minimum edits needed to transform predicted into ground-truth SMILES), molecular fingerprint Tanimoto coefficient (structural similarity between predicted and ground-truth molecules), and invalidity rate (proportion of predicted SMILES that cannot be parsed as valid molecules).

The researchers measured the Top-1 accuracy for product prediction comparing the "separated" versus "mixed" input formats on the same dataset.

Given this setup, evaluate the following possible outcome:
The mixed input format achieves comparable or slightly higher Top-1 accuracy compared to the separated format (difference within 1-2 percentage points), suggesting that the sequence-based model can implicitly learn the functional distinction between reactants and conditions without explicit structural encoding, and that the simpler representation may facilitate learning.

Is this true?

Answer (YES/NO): NO